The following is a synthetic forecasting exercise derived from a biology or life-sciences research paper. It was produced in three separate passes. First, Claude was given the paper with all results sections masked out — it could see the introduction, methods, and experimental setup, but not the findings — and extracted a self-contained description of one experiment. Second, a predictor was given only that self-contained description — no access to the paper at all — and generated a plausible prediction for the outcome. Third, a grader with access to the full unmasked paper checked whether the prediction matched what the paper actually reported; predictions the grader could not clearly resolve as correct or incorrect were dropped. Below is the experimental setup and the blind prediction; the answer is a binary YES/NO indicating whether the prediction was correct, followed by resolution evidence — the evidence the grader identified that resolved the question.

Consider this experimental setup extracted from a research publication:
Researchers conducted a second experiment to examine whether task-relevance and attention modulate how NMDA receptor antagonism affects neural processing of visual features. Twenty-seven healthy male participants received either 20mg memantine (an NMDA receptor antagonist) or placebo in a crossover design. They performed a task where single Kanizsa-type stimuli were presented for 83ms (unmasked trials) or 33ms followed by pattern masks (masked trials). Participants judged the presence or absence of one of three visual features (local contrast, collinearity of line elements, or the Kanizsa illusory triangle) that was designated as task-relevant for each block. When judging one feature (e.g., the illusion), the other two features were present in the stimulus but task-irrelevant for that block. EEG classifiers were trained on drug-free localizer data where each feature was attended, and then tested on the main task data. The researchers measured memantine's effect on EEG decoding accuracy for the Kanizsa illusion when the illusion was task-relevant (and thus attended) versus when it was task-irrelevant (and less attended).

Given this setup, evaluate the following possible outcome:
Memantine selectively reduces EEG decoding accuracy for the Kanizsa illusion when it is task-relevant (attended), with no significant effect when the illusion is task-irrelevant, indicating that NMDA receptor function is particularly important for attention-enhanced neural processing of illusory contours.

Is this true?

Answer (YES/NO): NO